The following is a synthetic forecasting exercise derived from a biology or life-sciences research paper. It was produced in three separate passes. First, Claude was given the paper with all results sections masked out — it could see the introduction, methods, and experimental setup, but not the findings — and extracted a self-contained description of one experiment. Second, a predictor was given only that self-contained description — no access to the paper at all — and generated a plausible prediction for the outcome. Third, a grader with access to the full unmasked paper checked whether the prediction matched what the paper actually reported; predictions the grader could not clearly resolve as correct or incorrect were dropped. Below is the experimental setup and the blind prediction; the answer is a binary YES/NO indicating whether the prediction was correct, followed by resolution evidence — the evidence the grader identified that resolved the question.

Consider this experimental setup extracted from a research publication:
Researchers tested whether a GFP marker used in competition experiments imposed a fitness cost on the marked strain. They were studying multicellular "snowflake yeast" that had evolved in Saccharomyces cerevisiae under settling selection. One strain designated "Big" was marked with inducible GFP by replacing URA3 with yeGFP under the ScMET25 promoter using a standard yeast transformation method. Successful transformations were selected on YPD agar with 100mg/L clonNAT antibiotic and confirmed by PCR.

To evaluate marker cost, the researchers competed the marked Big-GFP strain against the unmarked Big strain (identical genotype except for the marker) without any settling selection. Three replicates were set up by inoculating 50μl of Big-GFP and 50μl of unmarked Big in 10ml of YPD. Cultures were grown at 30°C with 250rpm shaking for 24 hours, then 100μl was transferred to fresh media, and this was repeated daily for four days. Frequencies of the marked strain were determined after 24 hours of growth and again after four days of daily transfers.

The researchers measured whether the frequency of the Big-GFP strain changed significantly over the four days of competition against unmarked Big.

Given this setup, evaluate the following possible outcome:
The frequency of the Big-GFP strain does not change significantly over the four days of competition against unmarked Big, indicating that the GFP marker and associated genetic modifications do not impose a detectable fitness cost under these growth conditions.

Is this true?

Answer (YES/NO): YES